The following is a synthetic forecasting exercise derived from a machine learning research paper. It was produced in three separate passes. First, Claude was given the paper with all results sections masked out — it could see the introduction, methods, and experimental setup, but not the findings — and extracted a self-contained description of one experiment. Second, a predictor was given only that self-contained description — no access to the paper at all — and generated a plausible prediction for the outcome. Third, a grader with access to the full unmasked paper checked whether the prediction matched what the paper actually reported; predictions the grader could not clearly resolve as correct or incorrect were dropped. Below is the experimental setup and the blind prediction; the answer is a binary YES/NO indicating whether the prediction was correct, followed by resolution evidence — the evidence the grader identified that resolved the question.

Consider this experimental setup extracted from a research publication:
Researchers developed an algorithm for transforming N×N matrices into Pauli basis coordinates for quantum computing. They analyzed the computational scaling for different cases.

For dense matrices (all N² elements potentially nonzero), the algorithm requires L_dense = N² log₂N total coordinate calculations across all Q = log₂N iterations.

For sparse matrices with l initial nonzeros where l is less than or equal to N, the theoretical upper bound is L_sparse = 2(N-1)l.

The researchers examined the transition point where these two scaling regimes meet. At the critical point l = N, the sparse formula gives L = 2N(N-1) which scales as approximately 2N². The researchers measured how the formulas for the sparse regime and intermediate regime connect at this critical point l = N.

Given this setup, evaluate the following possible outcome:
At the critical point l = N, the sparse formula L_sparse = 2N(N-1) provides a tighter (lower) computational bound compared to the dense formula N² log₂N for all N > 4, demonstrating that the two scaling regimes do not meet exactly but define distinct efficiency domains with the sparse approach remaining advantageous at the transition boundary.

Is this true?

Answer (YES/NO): NO